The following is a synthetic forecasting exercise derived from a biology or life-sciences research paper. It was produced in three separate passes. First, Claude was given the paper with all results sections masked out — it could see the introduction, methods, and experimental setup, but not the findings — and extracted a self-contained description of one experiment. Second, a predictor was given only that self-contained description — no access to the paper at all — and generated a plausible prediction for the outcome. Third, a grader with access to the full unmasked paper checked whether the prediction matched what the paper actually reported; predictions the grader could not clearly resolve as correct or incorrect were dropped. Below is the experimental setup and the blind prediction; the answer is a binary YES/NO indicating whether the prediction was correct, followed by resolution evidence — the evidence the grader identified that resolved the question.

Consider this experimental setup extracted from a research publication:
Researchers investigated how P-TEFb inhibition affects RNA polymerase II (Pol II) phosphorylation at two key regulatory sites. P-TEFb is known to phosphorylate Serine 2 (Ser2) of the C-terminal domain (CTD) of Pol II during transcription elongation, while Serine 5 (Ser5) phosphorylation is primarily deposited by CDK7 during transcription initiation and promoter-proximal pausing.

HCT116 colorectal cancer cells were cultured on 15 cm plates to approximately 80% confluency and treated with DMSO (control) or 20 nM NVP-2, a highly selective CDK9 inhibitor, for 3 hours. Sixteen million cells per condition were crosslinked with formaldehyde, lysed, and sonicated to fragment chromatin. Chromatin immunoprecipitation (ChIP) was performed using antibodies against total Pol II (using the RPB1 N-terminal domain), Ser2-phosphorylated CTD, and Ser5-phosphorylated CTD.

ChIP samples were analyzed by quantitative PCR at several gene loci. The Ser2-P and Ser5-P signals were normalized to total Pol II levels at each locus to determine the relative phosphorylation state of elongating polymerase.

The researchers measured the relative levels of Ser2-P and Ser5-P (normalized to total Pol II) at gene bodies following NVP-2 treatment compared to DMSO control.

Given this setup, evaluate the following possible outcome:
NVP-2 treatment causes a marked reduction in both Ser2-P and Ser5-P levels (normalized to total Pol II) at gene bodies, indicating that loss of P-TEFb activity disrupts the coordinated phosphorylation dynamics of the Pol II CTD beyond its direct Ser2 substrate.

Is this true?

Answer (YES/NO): NO